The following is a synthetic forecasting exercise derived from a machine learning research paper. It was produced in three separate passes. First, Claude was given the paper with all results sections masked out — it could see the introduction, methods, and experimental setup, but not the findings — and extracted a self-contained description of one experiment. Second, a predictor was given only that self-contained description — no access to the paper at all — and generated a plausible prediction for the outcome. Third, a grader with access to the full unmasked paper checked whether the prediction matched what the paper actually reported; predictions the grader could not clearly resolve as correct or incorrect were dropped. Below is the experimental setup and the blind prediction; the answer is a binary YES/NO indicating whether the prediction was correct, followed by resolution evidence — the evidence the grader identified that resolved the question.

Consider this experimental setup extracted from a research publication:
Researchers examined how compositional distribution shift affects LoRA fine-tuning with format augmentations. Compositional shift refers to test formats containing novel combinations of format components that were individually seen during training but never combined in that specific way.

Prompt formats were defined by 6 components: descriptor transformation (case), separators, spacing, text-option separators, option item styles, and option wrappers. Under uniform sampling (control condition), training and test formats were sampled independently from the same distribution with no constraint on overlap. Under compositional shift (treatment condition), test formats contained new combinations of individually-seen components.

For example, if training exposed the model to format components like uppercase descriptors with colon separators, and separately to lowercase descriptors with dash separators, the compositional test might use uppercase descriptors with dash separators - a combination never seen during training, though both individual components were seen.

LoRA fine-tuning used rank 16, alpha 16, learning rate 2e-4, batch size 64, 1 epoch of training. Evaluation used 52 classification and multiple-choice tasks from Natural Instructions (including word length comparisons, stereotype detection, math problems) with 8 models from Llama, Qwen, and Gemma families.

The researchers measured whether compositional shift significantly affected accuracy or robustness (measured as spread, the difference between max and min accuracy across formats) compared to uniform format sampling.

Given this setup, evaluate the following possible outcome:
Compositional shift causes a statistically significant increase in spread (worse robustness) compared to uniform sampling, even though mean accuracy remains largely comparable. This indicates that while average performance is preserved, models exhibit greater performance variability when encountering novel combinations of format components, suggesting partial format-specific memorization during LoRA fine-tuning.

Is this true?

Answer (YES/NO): NO